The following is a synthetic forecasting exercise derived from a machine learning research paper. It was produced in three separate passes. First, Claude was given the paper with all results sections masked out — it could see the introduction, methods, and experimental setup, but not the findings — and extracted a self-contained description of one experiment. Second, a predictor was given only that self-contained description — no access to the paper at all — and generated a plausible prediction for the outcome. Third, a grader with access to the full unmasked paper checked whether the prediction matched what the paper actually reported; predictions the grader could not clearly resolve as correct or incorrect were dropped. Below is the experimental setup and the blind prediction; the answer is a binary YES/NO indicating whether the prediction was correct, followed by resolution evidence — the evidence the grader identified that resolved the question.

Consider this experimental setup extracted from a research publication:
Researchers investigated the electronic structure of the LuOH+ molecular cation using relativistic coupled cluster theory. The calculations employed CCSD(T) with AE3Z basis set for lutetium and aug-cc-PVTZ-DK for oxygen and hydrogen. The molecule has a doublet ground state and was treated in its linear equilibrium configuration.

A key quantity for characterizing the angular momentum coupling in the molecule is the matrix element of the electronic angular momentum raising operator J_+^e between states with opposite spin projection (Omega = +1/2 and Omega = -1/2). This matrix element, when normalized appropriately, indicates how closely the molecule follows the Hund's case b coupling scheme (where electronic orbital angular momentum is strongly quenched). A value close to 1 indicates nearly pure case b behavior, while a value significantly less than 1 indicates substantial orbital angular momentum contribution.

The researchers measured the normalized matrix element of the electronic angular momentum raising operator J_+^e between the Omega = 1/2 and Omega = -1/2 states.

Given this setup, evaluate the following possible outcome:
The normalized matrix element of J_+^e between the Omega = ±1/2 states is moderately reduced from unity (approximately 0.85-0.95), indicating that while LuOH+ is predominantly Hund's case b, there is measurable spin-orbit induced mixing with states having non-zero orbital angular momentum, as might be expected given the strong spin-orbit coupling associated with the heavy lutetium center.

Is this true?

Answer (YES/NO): NO